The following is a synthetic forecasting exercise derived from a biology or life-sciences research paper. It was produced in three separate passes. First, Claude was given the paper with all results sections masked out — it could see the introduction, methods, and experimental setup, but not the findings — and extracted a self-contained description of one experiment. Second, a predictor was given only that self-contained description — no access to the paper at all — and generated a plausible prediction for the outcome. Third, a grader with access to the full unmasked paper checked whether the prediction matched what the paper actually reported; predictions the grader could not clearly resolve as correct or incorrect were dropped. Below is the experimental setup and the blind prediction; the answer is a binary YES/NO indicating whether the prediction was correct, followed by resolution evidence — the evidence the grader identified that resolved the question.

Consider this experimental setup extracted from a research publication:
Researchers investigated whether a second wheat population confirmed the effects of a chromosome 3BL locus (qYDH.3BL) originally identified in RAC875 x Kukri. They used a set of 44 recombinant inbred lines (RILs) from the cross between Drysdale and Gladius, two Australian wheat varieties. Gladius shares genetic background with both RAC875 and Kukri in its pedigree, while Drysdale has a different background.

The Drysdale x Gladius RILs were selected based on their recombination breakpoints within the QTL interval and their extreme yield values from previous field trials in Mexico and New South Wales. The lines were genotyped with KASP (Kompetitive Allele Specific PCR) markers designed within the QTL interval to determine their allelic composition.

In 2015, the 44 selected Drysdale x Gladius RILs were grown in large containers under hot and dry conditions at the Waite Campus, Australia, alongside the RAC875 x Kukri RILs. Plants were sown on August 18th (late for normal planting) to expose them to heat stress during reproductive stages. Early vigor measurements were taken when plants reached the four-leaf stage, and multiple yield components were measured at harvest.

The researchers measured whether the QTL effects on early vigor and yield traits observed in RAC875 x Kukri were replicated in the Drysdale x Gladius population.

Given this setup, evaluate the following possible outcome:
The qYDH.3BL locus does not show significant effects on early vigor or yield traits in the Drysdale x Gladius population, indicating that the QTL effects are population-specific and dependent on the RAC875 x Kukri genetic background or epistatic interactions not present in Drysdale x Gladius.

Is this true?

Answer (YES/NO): NO